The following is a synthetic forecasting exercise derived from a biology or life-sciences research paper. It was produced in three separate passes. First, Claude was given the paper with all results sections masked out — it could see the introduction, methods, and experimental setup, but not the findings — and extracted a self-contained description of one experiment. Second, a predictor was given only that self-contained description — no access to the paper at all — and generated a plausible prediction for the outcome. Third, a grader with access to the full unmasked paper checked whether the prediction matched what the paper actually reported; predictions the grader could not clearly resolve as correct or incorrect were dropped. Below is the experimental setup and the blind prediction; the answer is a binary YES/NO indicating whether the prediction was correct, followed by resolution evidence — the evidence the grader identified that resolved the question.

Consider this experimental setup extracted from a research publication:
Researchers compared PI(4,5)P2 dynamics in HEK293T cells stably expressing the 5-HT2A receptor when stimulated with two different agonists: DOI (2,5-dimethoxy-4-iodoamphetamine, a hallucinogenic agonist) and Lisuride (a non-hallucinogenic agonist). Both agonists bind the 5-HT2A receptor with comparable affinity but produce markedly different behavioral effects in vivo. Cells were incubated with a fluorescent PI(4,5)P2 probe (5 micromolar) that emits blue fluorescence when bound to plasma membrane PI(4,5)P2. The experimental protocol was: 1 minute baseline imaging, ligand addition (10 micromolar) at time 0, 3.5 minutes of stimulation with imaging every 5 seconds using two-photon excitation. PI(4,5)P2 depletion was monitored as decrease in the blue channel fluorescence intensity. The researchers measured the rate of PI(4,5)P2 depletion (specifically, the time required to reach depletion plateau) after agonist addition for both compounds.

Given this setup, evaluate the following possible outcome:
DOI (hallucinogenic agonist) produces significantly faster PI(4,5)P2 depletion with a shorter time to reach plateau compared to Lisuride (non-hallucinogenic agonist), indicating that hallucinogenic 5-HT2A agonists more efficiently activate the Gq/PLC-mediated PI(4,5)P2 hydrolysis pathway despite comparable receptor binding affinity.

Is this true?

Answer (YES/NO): NO